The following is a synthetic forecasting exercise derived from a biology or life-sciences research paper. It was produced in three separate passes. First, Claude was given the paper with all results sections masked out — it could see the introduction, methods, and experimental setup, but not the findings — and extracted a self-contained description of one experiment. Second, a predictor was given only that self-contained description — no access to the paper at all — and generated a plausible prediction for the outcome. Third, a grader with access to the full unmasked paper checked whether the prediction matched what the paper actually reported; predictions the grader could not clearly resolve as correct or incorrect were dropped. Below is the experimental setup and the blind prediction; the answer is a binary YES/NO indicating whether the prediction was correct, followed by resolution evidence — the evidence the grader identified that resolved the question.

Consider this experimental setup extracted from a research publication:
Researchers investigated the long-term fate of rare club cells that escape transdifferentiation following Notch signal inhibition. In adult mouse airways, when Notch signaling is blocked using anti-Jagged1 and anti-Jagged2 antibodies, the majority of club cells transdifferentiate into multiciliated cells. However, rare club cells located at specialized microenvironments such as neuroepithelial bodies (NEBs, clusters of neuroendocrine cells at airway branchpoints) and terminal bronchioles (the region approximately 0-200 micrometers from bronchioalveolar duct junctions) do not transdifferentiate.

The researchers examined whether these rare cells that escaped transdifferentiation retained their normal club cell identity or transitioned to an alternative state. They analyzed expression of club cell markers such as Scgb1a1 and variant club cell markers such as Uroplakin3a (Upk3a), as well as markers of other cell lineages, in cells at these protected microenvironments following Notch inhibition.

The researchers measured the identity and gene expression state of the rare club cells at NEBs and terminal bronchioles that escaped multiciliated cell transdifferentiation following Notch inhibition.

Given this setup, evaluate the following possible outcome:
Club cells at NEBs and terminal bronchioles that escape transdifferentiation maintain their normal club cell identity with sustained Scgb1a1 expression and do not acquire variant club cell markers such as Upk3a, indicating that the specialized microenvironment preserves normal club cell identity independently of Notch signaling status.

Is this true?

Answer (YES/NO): NO